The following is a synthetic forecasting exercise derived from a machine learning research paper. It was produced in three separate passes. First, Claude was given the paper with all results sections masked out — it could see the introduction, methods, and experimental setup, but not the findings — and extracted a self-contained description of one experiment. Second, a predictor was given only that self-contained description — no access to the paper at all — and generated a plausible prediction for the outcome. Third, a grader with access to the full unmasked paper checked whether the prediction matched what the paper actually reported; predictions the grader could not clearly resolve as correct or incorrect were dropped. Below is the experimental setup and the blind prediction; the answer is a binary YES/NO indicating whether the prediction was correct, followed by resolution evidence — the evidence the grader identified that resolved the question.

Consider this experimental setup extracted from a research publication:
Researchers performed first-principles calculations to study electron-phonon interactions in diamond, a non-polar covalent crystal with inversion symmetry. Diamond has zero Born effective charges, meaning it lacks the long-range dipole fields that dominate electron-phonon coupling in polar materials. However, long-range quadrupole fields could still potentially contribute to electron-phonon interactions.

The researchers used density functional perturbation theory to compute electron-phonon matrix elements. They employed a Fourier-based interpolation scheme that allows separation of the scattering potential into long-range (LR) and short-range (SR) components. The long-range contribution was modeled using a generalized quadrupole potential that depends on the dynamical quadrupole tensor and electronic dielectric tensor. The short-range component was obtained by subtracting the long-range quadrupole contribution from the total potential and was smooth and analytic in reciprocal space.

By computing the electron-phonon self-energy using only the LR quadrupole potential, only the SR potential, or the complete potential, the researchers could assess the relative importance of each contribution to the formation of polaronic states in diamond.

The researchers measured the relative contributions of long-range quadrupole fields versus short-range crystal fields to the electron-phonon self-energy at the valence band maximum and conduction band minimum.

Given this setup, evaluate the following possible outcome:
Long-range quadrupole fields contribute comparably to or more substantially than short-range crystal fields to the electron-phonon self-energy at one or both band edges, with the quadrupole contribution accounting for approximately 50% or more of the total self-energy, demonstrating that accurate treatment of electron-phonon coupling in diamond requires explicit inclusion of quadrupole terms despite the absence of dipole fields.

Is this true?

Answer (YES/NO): NO